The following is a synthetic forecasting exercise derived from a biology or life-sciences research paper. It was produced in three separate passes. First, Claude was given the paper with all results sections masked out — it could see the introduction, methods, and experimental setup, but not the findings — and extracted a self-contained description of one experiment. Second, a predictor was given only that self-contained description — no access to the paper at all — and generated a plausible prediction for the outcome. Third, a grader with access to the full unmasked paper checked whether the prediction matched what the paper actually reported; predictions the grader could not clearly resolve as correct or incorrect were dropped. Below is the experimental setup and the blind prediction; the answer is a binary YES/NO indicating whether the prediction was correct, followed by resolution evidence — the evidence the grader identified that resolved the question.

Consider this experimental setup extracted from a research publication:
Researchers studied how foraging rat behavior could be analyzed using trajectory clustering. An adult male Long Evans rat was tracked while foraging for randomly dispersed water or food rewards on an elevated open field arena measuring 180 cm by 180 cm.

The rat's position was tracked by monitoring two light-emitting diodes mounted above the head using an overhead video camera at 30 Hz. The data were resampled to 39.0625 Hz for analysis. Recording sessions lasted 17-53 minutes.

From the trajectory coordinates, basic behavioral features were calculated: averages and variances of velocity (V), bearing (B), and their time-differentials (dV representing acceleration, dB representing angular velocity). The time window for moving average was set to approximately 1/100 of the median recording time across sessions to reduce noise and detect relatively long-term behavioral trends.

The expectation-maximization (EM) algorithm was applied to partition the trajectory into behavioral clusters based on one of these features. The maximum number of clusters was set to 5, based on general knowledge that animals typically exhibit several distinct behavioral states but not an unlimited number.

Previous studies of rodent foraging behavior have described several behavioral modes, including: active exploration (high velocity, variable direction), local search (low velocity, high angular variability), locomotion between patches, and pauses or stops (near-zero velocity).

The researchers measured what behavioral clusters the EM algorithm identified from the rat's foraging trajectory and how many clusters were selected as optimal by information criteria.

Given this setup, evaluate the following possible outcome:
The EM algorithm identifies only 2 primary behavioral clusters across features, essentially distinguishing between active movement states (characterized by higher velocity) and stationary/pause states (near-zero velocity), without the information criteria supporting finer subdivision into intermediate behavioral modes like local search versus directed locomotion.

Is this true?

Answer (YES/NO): NO